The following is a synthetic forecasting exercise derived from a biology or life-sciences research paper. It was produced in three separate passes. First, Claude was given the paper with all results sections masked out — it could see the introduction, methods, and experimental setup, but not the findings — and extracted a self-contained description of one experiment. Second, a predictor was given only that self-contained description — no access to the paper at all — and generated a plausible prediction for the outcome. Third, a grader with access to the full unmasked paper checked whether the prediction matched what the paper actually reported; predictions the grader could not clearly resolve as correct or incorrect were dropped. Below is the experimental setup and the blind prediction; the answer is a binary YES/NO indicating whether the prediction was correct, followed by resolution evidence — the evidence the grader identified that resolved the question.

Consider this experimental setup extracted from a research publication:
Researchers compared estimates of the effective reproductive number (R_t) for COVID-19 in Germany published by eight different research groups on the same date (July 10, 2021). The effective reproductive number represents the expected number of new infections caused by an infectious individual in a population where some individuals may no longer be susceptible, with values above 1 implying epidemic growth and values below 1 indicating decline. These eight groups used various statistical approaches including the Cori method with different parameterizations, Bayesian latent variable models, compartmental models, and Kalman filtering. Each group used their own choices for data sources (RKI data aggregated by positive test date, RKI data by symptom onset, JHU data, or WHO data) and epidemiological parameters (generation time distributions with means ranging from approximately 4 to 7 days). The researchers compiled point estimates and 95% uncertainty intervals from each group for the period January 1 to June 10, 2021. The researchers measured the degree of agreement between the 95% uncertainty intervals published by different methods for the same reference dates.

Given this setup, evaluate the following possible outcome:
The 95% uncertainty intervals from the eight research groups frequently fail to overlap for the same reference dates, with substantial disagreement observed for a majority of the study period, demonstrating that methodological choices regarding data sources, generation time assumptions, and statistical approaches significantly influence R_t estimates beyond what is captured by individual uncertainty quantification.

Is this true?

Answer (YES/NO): YES